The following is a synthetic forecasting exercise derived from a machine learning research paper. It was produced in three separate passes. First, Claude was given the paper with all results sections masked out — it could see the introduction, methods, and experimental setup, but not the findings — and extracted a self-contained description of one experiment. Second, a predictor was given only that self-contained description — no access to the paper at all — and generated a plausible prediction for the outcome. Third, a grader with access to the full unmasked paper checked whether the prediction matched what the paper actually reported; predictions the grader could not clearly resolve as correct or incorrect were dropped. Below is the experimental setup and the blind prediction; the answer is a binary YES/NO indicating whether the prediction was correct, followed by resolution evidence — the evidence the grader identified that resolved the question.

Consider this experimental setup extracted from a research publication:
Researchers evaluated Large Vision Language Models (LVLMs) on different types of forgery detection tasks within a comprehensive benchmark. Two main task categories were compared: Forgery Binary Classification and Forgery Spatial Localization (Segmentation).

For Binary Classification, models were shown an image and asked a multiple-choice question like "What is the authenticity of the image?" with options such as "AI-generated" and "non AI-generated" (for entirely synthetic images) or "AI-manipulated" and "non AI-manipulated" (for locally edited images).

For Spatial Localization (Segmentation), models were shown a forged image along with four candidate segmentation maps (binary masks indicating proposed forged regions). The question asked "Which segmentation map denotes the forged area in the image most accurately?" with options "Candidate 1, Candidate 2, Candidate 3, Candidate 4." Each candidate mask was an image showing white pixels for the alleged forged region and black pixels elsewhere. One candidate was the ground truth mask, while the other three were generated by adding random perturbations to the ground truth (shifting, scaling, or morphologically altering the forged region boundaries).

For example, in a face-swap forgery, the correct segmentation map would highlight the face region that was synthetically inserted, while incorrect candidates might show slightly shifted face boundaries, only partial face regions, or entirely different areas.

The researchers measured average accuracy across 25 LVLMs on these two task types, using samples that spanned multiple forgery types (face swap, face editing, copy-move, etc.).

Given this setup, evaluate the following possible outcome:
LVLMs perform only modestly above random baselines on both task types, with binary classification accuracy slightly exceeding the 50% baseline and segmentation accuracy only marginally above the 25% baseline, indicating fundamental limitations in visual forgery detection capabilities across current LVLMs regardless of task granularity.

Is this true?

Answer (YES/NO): NO